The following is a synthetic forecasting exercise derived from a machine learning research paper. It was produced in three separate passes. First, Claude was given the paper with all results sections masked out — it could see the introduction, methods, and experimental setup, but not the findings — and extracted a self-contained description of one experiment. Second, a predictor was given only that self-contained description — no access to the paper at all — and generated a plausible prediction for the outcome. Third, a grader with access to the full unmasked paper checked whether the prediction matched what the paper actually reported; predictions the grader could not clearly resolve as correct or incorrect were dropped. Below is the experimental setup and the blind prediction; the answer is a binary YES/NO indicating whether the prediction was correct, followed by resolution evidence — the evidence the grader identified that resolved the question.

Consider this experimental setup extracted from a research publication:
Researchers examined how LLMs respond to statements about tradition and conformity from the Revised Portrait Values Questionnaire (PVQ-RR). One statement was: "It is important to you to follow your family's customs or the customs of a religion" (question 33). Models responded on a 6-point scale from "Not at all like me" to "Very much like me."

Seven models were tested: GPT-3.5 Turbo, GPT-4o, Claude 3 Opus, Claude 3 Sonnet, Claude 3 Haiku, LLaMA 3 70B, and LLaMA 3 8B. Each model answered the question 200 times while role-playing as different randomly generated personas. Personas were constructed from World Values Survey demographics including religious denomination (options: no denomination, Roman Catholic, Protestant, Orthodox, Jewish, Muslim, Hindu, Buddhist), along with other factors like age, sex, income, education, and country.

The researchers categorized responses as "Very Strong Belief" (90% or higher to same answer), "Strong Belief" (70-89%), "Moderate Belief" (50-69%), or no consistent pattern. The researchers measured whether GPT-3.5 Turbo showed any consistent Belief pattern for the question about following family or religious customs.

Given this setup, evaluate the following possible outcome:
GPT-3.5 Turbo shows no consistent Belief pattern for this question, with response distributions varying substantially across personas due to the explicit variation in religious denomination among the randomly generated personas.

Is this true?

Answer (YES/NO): NO